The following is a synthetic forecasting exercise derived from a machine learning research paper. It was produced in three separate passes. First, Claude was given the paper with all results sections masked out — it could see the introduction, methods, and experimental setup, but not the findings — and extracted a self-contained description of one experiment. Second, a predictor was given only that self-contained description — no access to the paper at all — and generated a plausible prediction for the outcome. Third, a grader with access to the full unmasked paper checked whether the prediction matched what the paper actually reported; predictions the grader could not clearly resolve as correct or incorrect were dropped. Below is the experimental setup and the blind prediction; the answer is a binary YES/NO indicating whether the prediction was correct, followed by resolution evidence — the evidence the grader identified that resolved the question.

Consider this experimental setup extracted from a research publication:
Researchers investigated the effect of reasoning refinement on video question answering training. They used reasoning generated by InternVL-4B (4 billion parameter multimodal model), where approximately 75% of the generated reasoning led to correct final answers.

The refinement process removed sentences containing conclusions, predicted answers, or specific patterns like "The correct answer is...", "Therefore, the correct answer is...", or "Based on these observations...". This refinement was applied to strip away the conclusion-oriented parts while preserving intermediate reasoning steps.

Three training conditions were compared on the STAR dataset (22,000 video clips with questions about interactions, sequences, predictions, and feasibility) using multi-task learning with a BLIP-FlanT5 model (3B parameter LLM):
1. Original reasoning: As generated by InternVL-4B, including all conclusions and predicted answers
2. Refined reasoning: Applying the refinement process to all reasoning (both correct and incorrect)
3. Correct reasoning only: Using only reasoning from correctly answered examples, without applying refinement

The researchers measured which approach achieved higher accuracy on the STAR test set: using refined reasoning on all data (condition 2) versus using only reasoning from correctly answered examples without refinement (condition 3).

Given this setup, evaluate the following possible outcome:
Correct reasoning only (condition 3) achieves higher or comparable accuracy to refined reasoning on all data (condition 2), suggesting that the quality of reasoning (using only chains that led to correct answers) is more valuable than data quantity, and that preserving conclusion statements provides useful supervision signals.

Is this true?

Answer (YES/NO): NO